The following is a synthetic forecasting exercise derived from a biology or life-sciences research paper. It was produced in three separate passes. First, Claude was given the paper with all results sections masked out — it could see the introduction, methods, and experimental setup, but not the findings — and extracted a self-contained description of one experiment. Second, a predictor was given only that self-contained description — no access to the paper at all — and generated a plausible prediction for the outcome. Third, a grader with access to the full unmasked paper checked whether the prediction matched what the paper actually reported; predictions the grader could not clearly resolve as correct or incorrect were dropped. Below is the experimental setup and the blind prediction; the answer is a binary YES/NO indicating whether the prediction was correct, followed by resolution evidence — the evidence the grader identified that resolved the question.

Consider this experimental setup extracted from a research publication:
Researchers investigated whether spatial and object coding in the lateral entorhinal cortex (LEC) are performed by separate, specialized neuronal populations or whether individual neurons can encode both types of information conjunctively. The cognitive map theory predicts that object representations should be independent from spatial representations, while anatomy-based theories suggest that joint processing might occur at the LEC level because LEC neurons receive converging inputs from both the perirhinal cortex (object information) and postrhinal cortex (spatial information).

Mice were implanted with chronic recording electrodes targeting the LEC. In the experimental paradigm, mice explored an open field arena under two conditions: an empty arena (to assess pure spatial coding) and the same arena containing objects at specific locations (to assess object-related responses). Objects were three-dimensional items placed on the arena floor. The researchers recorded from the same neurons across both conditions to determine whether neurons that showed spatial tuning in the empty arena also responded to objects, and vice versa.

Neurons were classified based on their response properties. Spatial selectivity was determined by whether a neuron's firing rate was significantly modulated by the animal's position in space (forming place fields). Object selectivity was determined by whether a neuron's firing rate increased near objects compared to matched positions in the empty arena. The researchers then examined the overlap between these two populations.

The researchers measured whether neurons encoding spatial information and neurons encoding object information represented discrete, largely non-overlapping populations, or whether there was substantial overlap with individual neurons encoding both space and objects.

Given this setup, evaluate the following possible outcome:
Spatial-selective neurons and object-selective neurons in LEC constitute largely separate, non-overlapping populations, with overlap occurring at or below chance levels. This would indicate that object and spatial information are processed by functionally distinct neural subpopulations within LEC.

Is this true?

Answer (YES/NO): YES